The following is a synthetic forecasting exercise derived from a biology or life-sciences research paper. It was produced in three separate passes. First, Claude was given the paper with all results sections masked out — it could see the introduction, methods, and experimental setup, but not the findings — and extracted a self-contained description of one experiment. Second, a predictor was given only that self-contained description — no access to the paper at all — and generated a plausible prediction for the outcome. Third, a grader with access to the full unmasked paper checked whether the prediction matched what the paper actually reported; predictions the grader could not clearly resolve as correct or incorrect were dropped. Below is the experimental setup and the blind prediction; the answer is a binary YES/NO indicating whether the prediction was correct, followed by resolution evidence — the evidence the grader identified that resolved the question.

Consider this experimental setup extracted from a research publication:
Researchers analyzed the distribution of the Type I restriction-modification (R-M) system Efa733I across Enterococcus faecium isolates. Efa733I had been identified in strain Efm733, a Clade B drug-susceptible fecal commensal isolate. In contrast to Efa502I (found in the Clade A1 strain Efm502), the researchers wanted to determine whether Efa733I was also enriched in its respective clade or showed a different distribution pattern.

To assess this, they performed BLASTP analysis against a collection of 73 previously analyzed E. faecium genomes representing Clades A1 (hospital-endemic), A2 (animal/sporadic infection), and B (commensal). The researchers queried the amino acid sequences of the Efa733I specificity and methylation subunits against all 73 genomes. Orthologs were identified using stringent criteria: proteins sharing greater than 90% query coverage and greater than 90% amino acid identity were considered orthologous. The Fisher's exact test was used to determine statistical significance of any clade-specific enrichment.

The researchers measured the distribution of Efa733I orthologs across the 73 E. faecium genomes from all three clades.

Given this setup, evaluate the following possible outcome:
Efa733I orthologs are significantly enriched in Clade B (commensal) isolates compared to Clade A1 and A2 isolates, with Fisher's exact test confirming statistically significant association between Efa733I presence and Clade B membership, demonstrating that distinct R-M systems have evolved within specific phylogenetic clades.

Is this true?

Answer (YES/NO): NO